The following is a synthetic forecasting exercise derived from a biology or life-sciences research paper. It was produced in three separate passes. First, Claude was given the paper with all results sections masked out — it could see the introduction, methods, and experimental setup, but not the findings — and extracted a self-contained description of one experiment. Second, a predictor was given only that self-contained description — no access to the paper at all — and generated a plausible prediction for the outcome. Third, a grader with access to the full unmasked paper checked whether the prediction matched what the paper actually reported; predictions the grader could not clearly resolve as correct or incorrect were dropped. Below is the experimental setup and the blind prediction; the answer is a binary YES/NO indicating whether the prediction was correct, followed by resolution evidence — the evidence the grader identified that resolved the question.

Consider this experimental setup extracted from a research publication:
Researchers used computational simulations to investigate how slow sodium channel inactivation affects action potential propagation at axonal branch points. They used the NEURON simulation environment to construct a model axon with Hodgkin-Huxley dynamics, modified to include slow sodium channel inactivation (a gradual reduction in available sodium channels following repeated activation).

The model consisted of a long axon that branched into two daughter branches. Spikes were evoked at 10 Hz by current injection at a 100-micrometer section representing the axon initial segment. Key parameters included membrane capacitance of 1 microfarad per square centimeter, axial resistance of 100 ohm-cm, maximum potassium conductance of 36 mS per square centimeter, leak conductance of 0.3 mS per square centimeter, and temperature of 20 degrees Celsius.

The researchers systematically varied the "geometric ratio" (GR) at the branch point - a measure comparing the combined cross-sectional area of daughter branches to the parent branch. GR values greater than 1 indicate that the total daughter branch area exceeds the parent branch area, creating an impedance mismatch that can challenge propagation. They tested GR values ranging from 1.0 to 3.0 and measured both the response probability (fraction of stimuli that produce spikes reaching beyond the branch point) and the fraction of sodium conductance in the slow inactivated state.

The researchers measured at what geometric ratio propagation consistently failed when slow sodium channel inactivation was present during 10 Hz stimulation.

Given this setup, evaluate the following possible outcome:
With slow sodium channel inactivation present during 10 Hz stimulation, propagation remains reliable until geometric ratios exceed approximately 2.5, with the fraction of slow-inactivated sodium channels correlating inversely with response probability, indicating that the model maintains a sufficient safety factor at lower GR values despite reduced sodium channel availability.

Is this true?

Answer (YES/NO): NO